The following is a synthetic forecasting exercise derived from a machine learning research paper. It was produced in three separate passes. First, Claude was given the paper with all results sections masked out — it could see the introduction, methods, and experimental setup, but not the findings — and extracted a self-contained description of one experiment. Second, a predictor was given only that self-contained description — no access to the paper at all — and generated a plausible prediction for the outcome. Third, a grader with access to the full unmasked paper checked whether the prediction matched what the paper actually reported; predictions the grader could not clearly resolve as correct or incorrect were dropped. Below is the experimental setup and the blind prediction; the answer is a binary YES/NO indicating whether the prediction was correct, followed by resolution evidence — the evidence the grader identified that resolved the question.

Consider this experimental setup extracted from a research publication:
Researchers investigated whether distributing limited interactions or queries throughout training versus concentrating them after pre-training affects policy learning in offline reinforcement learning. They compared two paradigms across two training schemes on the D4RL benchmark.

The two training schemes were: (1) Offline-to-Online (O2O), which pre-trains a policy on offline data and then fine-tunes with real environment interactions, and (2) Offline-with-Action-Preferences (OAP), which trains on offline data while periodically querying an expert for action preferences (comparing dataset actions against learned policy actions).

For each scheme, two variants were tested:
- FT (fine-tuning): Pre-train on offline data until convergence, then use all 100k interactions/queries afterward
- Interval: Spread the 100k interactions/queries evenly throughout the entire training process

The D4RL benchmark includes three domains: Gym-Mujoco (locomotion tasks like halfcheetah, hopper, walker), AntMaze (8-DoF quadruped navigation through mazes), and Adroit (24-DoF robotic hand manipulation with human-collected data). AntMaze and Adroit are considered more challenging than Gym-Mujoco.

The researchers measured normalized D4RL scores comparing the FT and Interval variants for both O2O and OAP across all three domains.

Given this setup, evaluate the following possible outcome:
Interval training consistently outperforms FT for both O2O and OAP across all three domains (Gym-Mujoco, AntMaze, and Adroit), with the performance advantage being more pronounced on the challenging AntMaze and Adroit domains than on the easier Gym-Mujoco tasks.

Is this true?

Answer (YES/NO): NO